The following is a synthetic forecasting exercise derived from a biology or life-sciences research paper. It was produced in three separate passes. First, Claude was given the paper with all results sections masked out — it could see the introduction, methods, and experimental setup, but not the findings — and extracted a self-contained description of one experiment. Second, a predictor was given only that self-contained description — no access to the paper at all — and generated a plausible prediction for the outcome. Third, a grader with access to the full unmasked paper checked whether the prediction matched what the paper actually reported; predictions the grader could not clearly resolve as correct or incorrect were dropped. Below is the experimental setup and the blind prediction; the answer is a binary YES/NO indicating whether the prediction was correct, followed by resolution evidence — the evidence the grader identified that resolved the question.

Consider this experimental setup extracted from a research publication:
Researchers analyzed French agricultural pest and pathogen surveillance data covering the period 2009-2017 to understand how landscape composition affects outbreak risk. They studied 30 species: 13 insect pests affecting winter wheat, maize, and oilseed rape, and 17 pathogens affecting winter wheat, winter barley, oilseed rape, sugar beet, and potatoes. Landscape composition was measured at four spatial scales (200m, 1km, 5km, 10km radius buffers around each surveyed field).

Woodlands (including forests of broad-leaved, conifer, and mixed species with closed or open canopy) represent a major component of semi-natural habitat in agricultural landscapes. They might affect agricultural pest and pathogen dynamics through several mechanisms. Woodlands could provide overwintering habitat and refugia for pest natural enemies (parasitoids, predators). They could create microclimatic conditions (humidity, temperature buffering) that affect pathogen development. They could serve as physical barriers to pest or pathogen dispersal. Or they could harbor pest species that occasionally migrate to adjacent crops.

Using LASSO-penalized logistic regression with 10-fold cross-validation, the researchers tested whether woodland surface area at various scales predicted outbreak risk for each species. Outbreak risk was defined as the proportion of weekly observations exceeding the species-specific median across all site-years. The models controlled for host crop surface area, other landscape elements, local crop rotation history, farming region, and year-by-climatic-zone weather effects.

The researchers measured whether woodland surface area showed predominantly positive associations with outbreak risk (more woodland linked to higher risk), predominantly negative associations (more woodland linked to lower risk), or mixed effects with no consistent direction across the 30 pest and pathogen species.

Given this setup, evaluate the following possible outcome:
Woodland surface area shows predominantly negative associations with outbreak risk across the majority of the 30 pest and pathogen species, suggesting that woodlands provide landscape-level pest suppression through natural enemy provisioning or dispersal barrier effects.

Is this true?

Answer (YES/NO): NO